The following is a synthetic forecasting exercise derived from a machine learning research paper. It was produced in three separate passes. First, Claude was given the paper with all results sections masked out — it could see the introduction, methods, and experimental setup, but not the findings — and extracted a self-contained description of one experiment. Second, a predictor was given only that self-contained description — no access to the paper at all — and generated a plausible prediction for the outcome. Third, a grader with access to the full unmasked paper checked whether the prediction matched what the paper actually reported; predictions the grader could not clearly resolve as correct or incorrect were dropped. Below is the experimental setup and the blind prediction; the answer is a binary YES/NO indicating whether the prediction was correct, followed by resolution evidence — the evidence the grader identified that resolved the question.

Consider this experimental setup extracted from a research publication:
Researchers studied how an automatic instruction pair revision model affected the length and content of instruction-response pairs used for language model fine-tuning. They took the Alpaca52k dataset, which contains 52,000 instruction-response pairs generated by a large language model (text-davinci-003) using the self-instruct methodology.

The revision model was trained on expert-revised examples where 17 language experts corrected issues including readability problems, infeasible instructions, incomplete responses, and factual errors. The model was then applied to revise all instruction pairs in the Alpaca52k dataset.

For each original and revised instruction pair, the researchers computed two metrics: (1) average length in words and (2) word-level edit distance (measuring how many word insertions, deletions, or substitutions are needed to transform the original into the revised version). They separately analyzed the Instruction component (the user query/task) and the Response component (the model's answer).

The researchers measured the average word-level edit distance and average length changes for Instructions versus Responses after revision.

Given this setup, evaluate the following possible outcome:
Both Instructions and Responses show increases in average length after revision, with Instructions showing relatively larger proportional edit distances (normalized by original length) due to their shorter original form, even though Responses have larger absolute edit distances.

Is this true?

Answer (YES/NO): NO